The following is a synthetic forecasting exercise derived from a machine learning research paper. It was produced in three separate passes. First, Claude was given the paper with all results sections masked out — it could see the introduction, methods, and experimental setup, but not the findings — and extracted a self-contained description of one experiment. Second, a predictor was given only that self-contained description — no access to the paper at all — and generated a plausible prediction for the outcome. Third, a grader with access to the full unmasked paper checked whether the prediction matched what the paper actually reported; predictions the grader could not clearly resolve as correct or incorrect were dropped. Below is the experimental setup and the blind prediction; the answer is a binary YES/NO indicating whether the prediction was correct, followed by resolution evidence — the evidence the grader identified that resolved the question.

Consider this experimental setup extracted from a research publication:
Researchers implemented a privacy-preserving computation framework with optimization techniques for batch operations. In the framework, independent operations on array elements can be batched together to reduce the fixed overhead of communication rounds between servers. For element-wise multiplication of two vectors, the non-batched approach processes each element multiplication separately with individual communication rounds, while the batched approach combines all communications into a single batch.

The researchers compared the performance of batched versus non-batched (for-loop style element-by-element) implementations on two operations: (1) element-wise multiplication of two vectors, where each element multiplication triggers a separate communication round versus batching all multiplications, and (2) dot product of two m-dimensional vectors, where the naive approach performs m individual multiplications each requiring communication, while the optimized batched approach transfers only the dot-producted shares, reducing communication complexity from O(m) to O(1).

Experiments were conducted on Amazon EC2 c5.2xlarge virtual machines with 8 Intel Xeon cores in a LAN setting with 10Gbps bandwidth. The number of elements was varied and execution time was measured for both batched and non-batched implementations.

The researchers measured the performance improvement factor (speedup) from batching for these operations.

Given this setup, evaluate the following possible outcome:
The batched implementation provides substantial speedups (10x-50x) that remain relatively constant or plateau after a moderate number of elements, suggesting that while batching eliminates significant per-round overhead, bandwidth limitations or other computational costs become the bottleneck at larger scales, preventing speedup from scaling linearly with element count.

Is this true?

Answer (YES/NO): NO